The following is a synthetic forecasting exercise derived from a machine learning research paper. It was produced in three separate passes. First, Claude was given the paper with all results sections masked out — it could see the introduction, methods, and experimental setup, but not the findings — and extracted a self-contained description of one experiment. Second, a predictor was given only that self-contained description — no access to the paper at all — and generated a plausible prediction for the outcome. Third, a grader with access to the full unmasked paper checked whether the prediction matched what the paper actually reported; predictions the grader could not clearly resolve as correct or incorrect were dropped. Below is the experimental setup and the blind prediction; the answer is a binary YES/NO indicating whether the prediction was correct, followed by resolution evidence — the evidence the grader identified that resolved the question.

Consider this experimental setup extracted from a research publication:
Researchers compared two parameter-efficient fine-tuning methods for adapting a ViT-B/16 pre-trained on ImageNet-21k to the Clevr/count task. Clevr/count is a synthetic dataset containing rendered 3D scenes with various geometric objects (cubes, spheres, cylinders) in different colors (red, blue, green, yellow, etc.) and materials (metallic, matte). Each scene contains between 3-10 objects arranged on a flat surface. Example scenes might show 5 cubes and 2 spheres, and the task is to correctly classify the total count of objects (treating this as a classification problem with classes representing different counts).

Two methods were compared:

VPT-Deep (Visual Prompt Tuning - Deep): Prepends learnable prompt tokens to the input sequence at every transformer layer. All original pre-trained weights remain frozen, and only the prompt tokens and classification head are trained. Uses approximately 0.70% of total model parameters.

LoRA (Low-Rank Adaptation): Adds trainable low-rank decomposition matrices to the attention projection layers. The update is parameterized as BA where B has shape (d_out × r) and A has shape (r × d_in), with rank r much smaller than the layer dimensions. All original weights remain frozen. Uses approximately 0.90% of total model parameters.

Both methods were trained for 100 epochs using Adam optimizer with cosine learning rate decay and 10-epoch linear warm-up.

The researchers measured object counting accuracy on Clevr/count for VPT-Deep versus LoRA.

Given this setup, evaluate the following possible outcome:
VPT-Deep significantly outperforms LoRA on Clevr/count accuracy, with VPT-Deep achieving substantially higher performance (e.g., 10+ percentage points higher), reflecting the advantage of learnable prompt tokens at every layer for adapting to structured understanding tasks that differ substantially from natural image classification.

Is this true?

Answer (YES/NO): NO